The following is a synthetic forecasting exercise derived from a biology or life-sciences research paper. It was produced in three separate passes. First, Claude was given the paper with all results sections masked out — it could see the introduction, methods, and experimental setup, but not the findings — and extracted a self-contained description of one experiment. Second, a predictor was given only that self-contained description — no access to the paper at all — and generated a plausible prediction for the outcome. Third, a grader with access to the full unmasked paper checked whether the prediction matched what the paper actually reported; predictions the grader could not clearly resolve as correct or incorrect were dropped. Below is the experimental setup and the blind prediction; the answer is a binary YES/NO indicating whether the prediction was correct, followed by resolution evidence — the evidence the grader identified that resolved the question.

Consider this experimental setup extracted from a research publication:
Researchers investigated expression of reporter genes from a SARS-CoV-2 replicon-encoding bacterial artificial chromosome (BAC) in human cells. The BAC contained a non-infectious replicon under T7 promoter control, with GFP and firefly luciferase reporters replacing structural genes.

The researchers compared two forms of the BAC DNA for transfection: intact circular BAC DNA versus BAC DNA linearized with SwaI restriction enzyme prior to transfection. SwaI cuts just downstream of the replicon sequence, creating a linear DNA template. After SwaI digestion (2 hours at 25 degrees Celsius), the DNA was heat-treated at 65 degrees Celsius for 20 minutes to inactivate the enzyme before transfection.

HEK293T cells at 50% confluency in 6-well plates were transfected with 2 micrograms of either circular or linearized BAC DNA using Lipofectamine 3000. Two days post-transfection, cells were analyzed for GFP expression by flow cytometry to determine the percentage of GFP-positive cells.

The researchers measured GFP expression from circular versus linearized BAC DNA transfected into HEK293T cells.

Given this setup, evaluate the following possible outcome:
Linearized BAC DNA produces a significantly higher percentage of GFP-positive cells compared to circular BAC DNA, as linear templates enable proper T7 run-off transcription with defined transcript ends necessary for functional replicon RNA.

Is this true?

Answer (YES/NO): NO